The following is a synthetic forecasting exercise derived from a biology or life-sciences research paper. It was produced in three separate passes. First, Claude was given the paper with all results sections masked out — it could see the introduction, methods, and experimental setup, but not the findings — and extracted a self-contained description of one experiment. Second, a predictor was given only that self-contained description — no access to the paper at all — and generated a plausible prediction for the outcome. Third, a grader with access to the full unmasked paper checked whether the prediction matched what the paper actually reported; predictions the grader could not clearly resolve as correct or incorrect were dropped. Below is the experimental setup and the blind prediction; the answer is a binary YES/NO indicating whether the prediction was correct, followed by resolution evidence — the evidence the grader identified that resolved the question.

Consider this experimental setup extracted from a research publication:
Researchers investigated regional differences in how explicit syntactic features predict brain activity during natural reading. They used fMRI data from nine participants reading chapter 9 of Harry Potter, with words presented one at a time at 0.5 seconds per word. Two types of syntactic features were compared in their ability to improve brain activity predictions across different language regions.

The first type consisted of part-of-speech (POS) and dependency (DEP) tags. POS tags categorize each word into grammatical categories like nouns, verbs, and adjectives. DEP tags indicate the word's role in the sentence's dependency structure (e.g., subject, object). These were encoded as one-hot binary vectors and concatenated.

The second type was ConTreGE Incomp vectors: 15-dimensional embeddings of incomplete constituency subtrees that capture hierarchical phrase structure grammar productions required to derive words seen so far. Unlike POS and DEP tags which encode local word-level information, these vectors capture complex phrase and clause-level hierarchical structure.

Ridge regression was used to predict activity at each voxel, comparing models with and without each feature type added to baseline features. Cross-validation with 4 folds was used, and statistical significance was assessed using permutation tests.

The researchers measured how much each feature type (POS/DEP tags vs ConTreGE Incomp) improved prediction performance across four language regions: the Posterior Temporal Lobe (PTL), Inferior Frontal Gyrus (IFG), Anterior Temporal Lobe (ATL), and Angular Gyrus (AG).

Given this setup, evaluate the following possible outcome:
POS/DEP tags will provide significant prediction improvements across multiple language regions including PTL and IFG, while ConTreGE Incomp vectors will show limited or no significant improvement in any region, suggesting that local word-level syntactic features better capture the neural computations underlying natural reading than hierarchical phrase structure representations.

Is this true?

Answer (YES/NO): NO